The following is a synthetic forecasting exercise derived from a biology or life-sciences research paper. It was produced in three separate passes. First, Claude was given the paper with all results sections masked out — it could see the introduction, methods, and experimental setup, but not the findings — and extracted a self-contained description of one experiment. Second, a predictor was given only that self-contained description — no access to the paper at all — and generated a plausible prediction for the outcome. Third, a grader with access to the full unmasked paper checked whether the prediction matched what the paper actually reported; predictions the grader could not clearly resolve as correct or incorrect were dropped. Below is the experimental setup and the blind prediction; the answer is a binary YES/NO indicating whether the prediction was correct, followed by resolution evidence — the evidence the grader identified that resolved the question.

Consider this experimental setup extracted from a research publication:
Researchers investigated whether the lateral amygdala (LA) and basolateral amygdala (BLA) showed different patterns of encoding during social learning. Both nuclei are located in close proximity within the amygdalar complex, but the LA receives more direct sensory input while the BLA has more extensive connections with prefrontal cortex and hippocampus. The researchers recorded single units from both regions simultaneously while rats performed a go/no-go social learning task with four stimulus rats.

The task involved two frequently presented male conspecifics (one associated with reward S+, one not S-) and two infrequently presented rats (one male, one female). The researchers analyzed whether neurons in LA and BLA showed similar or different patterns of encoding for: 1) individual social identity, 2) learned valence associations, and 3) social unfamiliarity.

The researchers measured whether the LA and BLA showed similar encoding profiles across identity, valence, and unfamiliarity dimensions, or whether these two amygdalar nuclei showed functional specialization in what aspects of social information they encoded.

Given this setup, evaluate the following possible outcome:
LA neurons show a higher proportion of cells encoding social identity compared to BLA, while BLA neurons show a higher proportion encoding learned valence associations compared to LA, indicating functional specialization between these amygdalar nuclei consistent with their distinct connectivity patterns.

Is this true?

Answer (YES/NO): NO